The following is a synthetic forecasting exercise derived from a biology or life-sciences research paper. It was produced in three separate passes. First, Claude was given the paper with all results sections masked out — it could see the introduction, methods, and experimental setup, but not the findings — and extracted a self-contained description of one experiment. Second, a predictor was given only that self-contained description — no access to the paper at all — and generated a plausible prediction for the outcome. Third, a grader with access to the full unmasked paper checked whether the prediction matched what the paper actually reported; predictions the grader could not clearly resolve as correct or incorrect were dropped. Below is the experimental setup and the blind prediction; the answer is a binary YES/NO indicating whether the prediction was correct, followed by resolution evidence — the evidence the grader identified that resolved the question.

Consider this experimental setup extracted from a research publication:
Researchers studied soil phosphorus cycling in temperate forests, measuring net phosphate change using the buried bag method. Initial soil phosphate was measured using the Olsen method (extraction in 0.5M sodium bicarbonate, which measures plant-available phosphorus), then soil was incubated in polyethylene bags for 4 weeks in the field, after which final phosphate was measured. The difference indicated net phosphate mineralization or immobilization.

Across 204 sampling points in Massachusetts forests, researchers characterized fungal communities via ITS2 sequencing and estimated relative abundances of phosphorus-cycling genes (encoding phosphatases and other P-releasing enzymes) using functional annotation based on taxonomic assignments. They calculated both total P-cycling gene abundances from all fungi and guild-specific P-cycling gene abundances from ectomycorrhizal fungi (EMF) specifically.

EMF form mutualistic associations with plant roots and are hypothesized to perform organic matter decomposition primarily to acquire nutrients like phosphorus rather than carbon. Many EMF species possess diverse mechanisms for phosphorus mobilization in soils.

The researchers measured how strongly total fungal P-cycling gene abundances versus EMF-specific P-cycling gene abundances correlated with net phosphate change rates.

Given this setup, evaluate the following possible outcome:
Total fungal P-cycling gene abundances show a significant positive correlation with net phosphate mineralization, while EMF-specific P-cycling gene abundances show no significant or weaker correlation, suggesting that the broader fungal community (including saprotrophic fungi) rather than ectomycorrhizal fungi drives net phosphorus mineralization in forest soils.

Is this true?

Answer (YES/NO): YES